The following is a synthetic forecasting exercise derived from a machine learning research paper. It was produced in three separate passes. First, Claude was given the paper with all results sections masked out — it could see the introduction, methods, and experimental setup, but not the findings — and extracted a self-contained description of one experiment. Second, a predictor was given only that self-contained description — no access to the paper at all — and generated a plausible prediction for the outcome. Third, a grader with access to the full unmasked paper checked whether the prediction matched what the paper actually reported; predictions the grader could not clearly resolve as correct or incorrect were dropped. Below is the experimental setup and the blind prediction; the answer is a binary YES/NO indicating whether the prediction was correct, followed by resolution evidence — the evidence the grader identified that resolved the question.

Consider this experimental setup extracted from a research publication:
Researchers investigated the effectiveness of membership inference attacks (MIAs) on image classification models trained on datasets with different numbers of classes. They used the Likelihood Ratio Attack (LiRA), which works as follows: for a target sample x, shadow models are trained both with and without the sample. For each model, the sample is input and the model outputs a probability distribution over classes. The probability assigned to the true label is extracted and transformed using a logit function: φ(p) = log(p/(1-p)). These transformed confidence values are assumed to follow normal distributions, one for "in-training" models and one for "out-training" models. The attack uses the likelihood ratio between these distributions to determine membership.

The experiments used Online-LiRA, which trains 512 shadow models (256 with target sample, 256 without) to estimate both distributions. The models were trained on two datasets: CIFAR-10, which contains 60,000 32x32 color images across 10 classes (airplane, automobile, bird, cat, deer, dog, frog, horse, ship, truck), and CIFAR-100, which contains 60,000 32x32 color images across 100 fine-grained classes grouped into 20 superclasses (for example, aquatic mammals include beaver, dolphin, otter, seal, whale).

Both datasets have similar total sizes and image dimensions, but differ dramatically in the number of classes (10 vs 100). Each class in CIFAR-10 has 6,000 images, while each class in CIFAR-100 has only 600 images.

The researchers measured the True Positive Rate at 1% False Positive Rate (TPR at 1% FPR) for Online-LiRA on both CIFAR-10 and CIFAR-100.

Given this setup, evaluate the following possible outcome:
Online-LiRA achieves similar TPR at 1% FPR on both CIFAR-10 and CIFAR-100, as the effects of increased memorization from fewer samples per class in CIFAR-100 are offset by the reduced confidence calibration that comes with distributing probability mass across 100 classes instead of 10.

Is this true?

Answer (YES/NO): NO